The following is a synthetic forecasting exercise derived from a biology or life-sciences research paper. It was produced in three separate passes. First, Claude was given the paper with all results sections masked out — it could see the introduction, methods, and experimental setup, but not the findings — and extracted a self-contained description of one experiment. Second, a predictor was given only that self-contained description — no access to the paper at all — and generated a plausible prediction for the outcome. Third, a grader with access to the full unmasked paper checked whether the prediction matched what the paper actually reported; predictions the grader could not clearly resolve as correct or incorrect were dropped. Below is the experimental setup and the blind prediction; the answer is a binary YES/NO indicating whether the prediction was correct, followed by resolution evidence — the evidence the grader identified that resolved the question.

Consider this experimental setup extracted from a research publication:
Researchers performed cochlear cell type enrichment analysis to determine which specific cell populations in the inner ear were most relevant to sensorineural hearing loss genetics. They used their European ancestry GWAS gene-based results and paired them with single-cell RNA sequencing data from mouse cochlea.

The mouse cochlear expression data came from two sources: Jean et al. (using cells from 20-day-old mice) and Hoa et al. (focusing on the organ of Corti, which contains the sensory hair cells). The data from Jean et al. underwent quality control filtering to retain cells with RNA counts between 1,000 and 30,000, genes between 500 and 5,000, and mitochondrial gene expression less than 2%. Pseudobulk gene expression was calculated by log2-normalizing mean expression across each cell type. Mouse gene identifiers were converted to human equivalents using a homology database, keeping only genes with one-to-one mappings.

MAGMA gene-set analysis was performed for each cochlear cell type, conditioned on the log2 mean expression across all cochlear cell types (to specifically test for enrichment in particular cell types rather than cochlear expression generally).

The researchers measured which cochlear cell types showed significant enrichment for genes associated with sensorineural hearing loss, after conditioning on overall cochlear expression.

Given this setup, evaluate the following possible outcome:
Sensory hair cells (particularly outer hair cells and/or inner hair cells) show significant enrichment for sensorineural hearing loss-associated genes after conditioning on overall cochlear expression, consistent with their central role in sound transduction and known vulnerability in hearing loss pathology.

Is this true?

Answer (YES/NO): YES